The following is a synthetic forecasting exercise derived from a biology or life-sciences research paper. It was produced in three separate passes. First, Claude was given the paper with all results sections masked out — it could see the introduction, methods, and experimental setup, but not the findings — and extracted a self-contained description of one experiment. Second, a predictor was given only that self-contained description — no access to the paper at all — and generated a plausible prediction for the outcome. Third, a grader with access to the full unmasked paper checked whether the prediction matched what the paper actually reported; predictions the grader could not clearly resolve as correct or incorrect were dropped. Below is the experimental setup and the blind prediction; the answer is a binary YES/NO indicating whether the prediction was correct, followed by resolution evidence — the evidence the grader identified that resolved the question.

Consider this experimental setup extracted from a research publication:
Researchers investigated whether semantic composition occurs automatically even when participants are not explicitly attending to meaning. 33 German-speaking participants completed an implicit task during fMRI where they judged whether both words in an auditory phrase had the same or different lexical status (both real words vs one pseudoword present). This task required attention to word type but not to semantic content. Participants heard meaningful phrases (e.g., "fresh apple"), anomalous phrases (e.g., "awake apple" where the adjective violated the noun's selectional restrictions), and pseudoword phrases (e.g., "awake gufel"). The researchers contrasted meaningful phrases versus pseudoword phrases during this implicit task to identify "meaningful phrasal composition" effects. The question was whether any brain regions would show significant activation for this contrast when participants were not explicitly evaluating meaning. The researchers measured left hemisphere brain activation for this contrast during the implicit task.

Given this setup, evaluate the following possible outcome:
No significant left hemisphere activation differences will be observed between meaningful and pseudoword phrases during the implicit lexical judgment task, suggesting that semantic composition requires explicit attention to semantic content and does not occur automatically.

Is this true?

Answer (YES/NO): NO